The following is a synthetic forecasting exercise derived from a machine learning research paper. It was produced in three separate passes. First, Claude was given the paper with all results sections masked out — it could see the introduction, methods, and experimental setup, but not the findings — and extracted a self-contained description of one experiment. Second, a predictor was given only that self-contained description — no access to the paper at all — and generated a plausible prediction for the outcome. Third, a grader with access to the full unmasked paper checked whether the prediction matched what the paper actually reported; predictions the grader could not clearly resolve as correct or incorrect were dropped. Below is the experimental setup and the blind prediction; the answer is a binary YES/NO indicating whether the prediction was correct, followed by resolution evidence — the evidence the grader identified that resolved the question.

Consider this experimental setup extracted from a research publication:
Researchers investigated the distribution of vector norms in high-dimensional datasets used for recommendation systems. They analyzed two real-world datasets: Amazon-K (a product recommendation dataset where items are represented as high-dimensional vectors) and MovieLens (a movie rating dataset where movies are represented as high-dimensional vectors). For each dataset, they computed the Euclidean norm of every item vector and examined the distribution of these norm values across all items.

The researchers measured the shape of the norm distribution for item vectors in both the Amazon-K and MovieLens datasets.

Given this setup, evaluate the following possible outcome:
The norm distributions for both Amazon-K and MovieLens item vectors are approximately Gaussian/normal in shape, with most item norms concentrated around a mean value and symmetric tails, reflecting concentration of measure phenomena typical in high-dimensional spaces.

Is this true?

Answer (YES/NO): YES